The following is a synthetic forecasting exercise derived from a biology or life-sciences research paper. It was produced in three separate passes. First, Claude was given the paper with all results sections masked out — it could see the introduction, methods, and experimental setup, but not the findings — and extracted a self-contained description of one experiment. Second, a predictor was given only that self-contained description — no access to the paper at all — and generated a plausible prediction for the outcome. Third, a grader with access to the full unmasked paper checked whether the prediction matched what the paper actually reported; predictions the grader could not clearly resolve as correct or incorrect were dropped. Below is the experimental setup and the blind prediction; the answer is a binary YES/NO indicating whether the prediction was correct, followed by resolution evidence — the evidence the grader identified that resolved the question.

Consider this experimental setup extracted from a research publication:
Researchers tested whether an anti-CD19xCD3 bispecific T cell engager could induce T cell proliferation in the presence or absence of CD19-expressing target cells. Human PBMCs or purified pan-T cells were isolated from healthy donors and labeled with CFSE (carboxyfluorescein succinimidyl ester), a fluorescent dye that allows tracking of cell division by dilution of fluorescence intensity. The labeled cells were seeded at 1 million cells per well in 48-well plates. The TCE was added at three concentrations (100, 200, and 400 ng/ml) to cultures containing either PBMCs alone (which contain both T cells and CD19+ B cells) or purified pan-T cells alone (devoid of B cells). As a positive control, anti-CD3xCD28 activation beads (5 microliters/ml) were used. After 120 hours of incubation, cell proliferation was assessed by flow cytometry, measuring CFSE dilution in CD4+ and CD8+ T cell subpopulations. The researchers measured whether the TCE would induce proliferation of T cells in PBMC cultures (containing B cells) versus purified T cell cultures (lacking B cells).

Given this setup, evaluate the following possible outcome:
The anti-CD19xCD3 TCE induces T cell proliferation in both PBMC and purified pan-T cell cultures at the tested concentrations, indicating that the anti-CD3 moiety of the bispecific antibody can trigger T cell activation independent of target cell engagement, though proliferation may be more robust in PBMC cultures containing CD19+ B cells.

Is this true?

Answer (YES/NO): NO